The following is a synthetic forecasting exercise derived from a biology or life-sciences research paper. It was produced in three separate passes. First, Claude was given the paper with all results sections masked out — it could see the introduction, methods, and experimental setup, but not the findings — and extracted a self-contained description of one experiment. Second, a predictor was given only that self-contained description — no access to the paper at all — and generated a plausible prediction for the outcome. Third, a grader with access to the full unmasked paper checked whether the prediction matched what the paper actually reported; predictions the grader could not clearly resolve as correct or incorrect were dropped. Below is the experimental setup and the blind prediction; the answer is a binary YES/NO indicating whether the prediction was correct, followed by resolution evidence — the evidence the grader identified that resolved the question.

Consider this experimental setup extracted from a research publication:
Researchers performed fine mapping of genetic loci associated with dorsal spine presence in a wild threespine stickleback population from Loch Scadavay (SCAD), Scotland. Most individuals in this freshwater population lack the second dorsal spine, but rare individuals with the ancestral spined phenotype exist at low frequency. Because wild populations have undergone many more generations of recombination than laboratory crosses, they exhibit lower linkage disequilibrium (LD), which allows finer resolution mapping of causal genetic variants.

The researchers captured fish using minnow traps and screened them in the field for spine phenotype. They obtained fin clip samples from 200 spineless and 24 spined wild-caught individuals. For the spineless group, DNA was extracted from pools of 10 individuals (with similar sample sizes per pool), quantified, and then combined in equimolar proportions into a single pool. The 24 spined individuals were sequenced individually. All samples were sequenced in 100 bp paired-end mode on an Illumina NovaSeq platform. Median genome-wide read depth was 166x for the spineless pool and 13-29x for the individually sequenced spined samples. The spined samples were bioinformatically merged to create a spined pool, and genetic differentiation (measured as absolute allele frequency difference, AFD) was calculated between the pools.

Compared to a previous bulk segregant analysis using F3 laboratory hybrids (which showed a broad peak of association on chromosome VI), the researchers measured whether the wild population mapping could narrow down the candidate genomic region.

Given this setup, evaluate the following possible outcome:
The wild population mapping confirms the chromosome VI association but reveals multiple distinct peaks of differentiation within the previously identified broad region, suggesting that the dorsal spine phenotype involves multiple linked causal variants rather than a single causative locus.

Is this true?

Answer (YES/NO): NO